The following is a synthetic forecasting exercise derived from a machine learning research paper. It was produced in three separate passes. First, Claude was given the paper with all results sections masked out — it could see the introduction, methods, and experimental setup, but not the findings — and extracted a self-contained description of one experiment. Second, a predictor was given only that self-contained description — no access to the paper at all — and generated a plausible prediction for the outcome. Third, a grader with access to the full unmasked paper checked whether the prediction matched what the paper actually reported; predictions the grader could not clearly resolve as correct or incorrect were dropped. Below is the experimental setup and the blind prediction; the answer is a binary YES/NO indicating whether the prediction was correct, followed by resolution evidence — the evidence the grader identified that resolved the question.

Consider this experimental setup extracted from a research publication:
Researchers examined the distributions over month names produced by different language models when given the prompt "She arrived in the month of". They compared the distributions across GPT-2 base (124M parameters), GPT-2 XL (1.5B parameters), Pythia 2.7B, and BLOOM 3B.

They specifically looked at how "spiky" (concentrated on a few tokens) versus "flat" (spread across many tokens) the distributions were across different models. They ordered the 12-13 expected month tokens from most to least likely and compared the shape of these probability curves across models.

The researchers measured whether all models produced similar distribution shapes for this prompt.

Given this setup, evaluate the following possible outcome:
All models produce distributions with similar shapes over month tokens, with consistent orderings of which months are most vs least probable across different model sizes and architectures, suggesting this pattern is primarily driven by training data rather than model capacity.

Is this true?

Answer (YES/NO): NO